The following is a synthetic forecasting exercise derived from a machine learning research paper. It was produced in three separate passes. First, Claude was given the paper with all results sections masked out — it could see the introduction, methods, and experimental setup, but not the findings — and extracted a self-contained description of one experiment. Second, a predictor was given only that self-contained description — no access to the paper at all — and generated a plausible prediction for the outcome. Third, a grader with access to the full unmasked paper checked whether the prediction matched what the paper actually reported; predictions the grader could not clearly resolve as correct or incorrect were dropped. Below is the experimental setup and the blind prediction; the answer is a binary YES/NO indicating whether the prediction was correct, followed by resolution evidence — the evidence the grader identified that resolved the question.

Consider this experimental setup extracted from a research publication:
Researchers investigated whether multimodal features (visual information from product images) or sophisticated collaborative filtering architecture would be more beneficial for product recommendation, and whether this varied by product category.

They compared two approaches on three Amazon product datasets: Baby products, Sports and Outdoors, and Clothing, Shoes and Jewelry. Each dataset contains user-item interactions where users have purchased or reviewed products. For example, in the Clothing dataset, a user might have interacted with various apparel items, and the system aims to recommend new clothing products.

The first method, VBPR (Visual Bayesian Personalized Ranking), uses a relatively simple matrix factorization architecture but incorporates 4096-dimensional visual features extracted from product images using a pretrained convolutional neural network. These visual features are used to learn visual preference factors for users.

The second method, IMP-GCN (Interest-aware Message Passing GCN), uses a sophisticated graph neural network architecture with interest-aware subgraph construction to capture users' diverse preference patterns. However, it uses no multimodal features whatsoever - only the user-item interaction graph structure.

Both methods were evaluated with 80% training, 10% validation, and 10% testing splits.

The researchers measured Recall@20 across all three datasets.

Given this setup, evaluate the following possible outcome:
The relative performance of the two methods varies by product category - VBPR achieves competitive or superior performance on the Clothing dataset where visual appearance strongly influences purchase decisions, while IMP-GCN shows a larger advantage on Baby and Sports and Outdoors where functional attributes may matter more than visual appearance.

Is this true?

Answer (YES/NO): YES